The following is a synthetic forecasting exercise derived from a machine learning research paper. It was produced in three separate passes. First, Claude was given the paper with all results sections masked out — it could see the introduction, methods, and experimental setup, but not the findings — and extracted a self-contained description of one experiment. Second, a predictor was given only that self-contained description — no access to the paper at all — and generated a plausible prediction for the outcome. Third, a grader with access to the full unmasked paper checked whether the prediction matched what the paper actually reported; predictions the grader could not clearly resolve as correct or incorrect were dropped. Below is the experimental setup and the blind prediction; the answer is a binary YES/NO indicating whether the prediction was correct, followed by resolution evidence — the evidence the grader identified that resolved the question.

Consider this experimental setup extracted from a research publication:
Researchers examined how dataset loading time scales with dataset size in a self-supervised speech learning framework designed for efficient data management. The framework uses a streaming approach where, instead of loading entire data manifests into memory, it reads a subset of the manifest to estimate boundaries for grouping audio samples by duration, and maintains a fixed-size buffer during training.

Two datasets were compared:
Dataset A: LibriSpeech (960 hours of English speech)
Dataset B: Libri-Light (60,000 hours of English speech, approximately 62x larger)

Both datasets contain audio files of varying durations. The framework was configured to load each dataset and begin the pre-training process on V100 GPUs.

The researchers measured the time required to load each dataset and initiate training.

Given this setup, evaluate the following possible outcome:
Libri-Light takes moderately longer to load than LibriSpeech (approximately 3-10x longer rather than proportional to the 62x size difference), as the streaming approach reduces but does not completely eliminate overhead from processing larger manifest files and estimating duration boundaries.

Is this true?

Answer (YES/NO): NO